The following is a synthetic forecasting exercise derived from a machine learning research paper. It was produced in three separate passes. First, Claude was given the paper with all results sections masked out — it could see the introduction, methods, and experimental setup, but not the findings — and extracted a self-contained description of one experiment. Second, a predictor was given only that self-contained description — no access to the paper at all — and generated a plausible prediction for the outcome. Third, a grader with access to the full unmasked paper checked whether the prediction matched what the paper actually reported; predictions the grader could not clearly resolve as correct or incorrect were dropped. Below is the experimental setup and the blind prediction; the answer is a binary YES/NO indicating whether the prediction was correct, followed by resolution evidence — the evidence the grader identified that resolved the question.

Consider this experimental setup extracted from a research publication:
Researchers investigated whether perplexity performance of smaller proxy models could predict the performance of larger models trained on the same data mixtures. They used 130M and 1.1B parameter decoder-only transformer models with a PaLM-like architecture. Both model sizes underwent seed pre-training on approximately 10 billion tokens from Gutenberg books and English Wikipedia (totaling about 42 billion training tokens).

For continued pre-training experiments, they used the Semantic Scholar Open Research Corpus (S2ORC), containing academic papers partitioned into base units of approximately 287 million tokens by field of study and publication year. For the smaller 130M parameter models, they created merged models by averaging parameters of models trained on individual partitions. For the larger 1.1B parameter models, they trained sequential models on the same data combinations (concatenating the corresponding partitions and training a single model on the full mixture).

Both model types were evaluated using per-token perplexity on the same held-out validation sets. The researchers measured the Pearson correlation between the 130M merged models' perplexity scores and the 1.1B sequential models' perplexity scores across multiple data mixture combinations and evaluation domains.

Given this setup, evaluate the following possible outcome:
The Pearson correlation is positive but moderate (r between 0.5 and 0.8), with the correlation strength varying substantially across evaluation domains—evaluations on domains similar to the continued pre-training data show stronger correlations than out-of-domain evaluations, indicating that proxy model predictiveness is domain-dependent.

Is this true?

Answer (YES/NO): NO